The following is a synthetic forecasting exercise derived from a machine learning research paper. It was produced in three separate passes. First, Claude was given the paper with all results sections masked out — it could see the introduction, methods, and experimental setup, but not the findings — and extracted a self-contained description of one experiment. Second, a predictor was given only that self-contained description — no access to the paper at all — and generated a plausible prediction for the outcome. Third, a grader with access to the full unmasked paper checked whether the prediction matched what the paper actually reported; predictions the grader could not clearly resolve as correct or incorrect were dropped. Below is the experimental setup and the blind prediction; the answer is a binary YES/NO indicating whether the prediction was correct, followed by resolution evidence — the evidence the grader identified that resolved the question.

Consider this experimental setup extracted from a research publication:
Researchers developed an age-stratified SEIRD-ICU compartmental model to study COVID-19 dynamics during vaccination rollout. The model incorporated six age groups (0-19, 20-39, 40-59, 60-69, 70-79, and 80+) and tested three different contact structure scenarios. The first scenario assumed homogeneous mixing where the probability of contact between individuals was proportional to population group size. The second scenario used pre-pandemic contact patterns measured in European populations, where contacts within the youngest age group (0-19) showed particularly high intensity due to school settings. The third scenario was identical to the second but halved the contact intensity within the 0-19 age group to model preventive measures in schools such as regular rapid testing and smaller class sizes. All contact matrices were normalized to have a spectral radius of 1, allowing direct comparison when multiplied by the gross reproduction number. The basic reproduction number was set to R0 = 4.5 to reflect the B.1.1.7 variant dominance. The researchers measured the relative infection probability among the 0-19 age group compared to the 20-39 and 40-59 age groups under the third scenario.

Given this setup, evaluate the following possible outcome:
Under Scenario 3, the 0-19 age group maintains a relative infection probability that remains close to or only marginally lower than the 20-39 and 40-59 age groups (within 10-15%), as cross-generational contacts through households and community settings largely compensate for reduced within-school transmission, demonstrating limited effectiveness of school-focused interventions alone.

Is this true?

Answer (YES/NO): YES